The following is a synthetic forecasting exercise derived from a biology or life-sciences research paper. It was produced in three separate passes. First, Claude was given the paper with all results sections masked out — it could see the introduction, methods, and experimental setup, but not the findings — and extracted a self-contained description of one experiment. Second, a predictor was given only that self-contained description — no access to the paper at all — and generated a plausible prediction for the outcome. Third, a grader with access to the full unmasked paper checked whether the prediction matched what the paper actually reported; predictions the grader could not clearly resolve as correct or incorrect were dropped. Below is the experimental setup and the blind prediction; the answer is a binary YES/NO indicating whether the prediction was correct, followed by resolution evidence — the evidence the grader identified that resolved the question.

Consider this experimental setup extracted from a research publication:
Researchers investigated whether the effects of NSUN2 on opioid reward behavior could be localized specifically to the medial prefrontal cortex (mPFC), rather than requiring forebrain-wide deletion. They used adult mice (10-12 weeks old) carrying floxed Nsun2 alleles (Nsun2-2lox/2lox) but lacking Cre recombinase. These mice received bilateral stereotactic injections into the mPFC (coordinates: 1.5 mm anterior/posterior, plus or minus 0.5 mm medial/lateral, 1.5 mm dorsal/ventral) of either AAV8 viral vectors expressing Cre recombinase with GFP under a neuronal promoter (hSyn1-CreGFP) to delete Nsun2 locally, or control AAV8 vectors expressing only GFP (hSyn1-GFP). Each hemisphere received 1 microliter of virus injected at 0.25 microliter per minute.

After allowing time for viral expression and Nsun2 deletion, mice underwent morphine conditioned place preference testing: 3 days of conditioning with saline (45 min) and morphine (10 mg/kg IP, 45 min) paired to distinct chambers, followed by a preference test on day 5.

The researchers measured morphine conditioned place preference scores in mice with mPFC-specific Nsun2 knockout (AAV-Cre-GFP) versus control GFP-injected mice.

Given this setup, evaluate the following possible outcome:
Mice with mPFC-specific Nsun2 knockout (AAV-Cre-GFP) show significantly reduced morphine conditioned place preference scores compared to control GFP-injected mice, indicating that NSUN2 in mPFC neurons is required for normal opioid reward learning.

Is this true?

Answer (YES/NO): YES